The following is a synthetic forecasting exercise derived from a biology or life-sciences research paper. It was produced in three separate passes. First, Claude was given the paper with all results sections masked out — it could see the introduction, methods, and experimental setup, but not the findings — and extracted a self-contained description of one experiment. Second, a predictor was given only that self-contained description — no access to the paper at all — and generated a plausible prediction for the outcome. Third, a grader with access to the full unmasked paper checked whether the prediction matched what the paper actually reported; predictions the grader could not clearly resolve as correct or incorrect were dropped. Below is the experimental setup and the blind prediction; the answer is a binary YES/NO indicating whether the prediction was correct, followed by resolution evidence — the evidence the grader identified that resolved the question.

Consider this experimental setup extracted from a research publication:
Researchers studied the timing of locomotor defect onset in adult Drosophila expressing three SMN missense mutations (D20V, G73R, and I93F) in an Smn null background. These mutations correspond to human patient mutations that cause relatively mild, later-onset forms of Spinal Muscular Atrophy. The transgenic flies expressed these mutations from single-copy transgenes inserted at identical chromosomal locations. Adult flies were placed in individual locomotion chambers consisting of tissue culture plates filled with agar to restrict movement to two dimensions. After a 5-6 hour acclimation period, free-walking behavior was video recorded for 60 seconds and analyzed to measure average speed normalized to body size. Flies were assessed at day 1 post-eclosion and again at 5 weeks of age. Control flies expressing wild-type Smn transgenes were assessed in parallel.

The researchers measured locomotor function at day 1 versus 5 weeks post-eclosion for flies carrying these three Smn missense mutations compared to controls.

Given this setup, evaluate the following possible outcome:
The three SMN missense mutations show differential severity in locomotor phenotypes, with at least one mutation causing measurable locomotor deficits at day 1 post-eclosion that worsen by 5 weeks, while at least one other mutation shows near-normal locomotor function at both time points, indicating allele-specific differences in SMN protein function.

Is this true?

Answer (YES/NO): NO